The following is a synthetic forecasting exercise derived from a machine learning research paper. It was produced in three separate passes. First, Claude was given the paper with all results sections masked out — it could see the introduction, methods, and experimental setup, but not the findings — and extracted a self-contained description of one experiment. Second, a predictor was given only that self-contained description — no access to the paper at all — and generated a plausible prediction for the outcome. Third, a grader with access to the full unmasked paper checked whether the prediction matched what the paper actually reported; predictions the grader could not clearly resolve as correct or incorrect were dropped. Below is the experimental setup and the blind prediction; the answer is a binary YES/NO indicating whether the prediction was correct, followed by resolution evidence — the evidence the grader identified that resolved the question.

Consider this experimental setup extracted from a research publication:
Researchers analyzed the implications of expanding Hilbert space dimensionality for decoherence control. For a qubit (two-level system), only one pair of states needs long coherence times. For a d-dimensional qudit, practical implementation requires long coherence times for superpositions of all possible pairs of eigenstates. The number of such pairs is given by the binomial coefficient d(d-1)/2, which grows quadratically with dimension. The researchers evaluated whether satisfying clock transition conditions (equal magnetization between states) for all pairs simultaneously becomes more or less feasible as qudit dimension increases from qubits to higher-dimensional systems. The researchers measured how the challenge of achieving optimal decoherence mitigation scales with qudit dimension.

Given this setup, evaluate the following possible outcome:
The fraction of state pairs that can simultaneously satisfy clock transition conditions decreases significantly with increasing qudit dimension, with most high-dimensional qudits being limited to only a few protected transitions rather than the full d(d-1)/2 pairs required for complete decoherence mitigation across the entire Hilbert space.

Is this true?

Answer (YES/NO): NO